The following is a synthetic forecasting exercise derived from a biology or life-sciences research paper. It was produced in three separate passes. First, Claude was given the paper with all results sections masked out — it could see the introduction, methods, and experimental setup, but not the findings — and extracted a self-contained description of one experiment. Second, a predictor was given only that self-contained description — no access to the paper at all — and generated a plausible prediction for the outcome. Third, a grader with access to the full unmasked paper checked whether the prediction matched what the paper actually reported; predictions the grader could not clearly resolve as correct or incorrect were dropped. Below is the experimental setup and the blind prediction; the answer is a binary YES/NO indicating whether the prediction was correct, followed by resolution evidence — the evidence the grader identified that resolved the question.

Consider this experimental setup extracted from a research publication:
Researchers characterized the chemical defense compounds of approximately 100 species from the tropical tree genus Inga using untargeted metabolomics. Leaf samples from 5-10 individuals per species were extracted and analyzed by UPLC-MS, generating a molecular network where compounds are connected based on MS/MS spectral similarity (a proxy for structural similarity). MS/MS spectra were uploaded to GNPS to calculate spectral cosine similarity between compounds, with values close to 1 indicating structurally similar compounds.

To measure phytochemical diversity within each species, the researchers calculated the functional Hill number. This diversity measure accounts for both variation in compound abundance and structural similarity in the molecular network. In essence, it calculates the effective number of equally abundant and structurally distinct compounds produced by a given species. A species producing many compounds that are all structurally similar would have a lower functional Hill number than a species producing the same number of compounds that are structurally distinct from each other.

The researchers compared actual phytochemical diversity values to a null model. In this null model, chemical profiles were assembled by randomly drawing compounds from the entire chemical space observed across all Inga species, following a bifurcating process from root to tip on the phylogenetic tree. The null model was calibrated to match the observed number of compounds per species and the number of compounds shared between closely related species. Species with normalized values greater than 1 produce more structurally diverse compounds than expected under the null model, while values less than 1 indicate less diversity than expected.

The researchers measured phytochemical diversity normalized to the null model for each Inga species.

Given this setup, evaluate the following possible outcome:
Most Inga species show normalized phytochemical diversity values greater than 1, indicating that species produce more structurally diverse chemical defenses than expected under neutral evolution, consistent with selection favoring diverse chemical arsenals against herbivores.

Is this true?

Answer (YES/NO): NO